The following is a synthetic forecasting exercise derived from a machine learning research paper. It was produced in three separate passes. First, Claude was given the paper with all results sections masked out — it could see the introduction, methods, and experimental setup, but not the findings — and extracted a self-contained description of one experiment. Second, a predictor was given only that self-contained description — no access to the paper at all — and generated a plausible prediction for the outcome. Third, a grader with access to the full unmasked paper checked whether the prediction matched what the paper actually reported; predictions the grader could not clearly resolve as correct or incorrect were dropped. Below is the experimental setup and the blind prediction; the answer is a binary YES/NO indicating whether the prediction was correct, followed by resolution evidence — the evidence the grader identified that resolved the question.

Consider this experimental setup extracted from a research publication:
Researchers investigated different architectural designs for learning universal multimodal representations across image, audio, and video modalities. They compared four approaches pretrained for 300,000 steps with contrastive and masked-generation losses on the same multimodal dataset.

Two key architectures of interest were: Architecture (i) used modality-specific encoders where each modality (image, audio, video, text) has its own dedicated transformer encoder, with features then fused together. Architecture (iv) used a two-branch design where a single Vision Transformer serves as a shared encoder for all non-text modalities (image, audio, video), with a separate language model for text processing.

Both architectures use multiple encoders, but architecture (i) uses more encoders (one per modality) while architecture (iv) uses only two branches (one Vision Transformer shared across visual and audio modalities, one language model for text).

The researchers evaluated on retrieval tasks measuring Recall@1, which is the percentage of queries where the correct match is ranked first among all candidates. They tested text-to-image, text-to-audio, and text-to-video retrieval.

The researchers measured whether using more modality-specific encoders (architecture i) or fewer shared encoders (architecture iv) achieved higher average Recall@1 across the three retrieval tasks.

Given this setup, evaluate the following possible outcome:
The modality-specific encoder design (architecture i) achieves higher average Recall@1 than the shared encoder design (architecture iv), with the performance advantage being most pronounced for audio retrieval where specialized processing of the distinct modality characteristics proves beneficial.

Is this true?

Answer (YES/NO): NO